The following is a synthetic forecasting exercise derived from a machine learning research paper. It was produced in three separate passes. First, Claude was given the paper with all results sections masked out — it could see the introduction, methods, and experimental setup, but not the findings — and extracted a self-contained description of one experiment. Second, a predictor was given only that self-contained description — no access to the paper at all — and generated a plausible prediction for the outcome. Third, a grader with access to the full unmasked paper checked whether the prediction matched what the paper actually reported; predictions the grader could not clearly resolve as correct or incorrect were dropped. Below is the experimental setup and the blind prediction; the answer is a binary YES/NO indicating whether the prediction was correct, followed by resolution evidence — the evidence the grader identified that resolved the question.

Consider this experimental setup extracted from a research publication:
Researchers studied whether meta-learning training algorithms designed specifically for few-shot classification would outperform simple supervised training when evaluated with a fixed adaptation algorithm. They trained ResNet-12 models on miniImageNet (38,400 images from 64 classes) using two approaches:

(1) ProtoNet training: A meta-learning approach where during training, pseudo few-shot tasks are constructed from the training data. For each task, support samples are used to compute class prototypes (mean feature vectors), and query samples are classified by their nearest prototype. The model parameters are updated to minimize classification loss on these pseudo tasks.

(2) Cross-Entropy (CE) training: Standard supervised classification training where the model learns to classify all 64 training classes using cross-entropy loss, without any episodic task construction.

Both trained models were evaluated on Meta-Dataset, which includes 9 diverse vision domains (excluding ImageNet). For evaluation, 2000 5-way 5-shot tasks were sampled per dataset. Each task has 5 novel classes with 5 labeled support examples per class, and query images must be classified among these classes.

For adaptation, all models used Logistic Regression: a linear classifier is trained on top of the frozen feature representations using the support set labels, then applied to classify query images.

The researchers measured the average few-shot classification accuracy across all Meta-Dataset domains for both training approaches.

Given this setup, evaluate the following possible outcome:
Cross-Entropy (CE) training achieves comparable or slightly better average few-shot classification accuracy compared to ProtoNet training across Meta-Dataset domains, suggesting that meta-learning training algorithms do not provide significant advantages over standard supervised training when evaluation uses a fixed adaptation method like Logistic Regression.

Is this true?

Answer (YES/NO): YES